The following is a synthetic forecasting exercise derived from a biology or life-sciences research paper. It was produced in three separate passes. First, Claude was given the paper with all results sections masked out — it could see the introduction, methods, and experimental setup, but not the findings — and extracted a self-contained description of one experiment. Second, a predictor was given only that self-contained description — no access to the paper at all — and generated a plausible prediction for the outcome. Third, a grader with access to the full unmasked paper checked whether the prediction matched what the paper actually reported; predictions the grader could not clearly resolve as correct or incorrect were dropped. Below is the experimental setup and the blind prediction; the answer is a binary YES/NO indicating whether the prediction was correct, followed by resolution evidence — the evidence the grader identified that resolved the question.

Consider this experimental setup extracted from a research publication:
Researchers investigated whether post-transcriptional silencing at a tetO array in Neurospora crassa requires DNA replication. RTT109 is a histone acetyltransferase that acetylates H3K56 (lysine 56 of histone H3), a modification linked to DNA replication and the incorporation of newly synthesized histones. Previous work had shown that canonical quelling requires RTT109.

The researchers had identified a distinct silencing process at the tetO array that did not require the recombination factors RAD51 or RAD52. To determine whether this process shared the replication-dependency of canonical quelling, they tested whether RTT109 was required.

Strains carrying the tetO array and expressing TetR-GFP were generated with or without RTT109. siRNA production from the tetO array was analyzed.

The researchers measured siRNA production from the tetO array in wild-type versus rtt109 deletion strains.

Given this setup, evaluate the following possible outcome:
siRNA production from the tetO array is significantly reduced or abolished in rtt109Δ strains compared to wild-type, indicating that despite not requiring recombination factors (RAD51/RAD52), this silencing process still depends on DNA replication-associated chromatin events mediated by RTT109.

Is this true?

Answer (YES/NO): YES